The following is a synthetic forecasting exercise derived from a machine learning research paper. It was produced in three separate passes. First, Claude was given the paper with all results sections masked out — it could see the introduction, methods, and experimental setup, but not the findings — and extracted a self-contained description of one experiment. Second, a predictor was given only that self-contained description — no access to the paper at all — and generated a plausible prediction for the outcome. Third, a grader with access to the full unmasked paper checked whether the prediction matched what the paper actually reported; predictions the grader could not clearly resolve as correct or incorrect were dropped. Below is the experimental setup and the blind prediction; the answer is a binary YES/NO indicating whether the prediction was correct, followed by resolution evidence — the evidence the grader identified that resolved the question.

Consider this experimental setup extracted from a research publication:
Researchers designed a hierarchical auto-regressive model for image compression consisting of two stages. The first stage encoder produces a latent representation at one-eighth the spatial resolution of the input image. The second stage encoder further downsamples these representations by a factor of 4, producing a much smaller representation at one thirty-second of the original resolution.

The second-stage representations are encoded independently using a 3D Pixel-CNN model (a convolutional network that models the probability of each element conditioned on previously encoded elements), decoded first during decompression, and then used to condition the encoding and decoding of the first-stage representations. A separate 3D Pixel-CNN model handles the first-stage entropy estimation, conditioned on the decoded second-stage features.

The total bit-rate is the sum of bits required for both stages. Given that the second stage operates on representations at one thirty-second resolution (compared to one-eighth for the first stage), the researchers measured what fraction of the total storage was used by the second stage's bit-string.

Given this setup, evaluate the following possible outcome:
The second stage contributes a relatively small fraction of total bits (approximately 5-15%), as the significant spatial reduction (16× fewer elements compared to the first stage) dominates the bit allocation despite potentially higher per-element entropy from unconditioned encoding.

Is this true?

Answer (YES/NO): YES